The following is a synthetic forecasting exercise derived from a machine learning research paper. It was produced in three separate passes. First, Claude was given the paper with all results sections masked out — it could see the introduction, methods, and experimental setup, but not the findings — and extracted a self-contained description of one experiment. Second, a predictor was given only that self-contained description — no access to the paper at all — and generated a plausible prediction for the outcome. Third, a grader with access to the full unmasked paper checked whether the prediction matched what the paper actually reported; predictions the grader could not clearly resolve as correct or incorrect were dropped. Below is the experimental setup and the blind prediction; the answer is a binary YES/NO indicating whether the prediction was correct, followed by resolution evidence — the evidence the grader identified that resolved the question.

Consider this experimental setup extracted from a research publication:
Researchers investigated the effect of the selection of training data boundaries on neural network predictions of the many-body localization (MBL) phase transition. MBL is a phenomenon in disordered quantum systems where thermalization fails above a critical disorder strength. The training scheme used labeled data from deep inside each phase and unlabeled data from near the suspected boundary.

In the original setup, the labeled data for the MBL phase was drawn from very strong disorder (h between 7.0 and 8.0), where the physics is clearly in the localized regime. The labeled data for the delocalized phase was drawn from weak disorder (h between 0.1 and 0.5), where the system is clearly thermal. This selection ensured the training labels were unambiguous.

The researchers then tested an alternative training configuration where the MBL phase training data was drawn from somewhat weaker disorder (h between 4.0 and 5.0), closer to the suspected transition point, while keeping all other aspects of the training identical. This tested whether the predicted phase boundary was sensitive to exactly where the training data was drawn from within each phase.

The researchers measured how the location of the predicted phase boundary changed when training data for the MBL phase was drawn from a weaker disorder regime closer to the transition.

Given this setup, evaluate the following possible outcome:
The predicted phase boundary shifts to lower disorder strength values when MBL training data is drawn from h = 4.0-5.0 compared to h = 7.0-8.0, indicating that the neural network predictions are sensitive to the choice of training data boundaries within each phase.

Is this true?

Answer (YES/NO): NO